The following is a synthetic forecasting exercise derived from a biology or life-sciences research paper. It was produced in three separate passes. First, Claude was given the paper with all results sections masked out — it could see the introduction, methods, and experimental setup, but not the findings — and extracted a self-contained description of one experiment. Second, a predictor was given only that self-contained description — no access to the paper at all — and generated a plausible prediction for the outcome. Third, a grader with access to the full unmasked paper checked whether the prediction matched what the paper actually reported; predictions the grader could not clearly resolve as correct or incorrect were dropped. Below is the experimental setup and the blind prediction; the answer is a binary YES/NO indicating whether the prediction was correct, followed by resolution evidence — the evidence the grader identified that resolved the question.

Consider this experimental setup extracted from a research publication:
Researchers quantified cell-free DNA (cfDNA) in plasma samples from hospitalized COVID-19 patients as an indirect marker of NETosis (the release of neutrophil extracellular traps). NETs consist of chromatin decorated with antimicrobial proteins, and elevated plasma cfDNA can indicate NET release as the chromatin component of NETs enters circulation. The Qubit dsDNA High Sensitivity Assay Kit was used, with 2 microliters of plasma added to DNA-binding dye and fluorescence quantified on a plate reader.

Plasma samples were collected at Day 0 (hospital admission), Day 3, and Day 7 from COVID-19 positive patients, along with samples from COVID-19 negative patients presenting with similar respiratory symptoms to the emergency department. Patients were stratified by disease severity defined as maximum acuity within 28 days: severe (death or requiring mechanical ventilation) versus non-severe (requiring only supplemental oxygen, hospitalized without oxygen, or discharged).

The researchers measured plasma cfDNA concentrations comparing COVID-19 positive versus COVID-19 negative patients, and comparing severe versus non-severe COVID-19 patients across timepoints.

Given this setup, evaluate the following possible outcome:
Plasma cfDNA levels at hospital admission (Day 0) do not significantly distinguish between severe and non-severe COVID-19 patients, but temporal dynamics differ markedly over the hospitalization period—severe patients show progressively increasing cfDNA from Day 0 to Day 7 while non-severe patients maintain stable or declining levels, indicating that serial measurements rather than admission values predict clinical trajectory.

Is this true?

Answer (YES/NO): NO